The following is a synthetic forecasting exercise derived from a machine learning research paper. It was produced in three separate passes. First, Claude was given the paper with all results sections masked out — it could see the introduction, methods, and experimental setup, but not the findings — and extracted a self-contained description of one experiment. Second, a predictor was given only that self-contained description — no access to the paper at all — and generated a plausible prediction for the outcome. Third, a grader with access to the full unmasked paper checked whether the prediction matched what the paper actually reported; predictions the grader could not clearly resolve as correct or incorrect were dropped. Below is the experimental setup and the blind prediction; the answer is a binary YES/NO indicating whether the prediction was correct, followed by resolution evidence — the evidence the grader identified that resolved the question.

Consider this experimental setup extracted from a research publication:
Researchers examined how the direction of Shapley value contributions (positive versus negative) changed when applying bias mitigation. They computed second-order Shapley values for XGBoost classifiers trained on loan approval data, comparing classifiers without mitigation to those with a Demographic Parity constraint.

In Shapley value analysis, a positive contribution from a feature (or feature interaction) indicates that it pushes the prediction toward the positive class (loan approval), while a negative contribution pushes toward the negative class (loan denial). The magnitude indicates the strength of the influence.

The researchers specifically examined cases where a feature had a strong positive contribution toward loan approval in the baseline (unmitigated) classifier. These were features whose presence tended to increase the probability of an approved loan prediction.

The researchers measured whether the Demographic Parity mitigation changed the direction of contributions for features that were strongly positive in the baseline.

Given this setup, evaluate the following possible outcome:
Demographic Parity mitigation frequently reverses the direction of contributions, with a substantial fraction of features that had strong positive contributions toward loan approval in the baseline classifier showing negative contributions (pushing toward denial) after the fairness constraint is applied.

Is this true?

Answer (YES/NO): NO